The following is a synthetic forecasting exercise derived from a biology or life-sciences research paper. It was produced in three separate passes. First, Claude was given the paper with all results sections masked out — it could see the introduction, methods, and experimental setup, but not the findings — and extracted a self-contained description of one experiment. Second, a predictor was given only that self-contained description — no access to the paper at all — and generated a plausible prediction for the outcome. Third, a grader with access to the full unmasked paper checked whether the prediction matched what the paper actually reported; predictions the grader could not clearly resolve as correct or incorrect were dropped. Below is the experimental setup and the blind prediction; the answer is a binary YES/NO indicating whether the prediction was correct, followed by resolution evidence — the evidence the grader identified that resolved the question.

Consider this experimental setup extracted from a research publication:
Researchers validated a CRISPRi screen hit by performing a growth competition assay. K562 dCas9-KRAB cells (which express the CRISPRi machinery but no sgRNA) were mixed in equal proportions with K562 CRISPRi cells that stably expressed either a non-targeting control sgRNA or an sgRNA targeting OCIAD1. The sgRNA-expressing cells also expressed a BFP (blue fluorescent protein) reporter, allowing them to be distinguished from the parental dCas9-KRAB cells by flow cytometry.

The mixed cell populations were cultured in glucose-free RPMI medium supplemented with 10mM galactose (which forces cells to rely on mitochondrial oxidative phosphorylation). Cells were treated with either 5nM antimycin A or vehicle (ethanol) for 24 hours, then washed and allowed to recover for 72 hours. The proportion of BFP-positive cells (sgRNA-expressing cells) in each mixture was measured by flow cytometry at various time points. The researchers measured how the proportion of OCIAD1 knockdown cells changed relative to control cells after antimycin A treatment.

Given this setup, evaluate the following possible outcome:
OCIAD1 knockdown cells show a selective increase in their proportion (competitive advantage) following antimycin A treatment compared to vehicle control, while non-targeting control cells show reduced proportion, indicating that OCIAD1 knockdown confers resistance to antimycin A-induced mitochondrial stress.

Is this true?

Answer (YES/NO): NO